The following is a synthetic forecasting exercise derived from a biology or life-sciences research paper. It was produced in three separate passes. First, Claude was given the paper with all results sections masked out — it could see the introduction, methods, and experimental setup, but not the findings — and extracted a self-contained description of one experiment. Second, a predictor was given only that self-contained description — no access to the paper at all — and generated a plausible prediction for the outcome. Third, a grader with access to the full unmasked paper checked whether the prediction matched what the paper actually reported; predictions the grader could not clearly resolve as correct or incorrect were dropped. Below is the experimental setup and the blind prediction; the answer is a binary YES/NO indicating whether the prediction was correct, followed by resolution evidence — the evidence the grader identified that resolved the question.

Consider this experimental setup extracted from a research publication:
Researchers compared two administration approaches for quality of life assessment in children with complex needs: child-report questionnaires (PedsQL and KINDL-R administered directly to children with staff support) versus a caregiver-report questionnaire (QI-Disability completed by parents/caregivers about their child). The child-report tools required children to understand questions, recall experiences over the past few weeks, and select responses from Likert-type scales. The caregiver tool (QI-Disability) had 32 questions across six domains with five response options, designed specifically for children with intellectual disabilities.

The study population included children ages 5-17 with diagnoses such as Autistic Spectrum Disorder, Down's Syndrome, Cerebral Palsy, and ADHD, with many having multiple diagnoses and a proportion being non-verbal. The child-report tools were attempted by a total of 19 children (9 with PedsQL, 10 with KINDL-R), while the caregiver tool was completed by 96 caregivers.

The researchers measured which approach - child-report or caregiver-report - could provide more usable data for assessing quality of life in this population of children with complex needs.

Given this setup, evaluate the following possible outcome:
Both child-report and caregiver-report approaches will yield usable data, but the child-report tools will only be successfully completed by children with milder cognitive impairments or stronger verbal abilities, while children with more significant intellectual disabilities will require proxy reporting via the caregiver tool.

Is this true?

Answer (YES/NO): NO